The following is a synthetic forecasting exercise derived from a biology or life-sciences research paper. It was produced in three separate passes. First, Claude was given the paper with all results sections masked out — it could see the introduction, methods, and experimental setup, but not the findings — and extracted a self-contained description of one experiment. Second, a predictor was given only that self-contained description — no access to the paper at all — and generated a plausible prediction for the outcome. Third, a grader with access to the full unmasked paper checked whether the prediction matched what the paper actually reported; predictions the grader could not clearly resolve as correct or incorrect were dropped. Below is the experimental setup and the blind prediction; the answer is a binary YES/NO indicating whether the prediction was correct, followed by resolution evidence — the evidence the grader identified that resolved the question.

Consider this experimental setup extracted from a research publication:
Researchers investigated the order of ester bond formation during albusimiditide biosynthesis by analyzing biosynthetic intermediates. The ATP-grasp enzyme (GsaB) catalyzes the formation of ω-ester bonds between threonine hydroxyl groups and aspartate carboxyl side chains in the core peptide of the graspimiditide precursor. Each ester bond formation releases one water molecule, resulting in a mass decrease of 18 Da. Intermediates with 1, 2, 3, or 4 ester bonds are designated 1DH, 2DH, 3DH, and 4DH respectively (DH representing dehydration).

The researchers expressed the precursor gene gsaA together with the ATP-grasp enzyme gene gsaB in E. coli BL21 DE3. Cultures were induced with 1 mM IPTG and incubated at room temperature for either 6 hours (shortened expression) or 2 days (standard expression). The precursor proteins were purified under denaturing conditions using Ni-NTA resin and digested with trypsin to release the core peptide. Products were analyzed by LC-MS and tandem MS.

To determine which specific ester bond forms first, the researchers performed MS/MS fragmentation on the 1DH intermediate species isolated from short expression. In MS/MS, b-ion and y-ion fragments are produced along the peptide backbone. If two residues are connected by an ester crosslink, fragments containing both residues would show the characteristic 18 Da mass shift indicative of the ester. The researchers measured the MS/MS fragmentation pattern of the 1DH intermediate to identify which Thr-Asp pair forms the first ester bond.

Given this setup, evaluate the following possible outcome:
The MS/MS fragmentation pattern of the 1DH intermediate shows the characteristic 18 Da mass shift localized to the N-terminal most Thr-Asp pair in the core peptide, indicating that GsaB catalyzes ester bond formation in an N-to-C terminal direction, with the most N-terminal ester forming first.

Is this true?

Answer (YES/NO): NO